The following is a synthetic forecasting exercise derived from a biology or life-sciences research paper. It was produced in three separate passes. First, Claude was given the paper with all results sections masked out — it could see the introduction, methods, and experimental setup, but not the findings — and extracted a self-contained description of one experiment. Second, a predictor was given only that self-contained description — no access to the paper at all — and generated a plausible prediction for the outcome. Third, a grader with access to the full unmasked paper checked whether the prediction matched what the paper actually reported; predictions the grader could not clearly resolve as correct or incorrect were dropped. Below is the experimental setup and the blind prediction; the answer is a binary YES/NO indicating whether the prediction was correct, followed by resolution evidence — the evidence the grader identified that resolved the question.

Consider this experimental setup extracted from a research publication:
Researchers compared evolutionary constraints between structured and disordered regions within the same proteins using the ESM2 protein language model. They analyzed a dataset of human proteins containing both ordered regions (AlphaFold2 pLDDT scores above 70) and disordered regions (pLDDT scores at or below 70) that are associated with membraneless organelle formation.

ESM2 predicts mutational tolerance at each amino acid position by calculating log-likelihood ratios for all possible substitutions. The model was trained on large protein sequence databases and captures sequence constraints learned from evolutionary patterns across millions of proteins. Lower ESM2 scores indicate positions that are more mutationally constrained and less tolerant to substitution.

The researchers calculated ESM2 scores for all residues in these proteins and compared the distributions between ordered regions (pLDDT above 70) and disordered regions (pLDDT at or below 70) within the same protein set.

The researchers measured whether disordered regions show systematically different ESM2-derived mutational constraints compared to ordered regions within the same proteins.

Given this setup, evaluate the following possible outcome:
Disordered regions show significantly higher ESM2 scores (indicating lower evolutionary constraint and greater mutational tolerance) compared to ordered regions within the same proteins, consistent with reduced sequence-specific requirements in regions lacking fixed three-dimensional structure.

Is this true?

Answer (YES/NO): YES